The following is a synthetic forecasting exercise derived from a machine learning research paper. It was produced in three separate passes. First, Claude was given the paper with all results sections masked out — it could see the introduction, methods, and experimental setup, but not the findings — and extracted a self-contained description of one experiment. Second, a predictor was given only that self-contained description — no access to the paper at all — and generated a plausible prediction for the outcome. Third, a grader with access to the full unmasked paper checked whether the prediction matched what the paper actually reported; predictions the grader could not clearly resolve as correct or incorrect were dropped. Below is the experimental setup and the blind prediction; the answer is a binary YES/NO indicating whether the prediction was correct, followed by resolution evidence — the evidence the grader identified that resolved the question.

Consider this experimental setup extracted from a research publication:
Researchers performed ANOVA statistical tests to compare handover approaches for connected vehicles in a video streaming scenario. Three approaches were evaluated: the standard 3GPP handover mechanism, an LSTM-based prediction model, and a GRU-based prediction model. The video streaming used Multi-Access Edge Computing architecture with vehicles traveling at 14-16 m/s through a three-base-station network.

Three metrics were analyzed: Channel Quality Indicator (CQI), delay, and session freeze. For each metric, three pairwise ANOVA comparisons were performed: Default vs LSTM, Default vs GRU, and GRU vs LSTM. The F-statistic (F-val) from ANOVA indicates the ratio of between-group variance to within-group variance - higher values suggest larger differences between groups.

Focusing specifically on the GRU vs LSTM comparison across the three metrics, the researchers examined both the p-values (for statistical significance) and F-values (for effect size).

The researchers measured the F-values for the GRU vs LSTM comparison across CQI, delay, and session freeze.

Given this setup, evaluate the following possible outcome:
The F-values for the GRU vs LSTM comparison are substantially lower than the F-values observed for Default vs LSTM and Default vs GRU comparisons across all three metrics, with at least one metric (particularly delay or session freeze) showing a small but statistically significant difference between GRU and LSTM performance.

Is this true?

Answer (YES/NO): NO